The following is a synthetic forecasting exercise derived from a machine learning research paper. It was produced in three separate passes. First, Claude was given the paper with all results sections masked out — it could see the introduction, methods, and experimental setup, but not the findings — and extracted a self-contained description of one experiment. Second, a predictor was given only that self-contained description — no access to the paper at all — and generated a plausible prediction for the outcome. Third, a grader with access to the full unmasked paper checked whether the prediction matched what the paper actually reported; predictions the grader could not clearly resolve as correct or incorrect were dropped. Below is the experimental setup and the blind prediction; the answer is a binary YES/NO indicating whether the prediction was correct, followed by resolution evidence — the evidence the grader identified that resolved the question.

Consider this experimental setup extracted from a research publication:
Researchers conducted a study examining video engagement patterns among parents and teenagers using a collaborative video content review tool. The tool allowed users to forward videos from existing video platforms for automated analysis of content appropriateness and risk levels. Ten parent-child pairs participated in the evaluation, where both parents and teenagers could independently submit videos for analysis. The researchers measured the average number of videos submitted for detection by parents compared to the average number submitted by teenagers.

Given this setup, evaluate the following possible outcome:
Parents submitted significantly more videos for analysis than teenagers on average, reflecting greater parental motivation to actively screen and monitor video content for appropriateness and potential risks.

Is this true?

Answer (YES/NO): YES